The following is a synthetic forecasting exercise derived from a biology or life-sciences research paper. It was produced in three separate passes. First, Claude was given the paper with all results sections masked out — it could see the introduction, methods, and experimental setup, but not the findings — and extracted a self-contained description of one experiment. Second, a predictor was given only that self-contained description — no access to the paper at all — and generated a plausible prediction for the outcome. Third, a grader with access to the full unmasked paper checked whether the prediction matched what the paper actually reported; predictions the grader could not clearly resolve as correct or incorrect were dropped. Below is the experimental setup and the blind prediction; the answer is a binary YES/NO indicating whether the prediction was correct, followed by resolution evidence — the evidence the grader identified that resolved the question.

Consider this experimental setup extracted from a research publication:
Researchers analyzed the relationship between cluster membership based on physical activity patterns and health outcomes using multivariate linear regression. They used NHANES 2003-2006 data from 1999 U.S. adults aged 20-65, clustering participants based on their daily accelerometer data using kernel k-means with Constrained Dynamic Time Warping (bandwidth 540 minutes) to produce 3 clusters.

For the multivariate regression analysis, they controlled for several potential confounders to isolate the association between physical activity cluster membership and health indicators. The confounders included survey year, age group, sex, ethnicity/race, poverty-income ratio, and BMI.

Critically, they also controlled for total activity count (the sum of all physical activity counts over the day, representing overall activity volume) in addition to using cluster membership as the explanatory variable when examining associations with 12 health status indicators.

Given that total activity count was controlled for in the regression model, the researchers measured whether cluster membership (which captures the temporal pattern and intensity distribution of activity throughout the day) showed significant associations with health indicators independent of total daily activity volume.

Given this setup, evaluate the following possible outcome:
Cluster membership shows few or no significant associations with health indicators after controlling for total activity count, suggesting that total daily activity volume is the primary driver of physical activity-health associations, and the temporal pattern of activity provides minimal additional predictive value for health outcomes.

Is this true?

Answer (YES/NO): NO